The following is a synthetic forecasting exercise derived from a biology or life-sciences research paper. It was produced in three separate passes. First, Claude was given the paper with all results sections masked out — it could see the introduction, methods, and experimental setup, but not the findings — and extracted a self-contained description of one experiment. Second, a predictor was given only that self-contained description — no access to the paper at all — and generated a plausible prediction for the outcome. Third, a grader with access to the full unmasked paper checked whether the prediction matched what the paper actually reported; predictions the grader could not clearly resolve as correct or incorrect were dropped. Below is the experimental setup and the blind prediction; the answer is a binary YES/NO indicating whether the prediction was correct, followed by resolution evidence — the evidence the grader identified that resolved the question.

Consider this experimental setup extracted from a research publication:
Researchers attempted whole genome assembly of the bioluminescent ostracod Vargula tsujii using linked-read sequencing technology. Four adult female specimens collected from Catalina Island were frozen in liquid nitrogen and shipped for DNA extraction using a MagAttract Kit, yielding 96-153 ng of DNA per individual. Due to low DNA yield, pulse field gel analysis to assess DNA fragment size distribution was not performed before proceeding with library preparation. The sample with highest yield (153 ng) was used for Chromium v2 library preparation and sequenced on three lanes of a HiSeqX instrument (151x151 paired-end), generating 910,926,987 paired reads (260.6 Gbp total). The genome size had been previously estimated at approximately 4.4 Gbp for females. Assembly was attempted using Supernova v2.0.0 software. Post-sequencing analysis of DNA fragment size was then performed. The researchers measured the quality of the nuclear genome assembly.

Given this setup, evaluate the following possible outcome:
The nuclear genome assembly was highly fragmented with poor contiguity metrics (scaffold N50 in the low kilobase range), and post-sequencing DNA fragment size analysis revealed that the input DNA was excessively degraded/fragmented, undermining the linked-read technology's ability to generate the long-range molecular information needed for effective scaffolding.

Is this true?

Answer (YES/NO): NO